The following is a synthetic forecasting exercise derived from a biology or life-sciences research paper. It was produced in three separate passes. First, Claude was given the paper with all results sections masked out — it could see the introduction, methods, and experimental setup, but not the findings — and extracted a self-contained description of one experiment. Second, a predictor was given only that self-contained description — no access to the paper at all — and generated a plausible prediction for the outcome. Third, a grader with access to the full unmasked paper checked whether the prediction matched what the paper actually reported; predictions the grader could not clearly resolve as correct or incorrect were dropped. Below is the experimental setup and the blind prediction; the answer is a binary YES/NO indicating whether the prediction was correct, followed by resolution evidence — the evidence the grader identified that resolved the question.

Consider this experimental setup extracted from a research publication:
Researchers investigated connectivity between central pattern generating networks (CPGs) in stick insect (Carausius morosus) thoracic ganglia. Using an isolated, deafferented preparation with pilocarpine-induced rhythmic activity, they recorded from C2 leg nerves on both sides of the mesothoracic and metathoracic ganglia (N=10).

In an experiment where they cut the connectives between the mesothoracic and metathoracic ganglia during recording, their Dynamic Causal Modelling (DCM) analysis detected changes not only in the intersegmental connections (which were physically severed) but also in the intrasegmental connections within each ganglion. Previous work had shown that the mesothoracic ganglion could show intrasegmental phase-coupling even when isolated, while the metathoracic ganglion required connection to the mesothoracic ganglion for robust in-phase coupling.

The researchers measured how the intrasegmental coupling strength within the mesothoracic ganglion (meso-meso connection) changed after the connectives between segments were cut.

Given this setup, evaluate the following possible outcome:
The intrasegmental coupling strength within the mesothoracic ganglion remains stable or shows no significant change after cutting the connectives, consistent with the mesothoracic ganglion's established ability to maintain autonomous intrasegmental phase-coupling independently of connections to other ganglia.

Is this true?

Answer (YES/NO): NO